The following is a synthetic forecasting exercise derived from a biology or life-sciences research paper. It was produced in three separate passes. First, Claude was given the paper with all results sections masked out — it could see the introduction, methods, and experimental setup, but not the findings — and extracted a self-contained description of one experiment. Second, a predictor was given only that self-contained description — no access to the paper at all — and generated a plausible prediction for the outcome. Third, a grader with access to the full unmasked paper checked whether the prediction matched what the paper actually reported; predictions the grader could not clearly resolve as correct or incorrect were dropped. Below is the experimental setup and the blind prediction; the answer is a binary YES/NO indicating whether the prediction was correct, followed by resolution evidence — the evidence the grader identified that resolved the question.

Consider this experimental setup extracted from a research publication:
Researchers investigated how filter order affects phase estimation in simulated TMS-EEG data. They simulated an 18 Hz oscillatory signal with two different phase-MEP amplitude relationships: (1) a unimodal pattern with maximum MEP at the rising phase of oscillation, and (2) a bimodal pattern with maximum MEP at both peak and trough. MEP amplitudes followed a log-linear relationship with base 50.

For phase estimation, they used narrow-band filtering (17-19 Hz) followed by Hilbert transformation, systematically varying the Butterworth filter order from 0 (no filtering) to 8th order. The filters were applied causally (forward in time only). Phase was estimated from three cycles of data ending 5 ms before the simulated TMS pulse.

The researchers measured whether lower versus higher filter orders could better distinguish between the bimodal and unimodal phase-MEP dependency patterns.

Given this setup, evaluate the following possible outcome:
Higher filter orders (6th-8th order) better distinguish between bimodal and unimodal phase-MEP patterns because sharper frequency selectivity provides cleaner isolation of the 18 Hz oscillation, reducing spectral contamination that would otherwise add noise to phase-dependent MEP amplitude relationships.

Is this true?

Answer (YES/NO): NO